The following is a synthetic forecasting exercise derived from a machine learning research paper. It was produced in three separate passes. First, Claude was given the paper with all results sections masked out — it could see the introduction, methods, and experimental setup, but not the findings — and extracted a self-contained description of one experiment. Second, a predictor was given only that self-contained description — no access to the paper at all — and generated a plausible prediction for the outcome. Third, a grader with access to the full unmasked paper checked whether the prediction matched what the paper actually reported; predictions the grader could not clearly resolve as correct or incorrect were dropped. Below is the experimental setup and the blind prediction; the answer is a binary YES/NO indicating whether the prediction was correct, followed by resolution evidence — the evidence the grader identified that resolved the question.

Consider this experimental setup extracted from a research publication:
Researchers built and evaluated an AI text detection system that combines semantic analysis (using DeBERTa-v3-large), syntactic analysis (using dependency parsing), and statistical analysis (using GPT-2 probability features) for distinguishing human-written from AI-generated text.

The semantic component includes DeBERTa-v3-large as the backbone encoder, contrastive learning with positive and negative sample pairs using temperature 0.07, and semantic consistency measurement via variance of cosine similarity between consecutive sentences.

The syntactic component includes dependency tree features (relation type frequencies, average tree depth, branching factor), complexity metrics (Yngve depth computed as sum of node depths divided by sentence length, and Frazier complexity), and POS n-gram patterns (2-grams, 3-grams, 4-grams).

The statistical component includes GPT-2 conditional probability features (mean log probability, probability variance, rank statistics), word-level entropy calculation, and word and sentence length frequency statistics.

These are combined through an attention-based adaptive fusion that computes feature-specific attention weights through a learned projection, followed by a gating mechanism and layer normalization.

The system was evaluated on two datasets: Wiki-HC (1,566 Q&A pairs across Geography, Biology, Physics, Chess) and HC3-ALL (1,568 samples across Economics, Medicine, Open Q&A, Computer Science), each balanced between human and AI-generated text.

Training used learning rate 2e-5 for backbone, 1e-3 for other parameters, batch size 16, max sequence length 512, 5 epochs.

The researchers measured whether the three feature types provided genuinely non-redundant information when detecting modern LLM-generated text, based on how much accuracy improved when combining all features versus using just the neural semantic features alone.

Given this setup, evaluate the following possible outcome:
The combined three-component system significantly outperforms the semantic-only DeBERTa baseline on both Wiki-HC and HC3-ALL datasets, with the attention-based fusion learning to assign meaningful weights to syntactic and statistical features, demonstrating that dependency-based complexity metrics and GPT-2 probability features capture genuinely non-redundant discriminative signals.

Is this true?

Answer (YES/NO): NO